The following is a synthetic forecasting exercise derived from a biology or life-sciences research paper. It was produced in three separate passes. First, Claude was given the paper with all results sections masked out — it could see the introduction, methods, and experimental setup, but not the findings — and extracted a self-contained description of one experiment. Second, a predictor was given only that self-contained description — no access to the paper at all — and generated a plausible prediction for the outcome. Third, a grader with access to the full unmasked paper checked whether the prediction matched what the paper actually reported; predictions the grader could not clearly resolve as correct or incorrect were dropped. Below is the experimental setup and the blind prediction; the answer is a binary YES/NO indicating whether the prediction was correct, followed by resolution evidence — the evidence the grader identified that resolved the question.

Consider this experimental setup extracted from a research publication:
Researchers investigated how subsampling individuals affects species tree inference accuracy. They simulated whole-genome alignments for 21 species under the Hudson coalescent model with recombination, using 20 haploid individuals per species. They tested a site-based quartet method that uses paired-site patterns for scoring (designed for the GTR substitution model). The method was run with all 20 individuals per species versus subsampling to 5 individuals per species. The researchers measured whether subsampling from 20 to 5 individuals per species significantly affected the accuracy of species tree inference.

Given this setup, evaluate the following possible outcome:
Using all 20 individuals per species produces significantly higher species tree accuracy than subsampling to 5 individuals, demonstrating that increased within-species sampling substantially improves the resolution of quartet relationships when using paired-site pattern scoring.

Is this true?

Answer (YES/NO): YES